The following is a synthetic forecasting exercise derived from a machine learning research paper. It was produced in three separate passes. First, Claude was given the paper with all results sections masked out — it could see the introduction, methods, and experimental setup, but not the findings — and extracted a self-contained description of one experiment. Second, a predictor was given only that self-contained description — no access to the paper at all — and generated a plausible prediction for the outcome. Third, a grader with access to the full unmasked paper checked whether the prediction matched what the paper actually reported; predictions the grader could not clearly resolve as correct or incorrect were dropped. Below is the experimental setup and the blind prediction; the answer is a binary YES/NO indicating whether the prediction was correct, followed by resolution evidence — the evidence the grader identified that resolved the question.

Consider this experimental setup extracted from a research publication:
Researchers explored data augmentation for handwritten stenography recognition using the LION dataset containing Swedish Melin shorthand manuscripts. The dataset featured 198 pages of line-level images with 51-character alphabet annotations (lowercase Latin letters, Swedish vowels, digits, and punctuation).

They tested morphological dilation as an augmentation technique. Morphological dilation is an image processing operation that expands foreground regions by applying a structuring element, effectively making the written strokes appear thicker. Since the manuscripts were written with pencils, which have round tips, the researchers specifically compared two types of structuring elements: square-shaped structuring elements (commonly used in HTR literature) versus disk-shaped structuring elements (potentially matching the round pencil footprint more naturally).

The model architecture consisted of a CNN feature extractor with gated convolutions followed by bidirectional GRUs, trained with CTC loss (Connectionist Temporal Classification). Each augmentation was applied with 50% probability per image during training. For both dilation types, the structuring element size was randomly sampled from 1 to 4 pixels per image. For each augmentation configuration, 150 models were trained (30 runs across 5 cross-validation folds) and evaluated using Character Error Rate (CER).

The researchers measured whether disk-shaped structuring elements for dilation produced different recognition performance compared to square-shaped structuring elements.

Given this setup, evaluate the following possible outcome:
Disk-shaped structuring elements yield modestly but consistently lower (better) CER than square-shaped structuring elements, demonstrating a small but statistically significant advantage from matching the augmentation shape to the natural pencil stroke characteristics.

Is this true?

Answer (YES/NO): NO